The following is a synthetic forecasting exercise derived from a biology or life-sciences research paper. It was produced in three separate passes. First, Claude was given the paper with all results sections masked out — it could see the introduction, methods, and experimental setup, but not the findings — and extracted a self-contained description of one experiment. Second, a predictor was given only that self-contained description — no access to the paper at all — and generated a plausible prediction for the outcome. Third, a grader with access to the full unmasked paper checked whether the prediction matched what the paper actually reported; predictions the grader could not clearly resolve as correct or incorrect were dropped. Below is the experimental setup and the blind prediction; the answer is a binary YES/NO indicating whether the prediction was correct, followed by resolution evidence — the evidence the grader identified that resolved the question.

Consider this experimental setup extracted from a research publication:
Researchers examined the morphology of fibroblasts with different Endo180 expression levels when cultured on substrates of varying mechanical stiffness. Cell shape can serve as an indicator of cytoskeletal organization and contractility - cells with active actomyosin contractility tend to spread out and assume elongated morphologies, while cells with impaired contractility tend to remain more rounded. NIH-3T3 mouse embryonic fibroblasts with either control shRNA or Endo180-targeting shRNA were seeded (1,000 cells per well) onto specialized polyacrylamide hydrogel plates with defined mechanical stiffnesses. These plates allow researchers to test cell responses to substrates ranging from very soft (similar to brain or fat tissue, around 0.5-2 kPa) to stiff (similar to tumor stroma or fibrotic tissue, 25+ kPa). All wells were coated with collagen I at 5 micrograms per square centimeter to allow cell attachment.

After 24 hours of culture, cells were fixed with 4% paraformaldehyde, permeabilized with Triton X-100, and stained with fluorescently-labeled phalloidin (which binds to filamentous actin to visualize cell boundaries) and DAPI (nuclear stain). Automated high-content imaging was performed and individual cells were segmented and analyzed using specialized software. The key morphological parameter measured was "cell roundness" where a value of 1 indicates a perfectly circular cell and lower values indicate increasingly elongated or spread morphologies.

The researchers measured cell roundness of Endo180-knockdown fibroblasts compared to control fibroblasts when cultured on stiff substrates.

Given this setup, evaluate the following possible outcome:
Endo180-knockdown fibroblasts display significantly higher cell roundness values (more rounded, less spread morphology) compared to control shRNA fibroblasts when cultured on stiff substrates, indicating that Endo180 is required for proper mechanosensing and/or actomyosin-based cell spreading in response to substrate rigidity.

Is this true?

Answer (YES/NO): NO